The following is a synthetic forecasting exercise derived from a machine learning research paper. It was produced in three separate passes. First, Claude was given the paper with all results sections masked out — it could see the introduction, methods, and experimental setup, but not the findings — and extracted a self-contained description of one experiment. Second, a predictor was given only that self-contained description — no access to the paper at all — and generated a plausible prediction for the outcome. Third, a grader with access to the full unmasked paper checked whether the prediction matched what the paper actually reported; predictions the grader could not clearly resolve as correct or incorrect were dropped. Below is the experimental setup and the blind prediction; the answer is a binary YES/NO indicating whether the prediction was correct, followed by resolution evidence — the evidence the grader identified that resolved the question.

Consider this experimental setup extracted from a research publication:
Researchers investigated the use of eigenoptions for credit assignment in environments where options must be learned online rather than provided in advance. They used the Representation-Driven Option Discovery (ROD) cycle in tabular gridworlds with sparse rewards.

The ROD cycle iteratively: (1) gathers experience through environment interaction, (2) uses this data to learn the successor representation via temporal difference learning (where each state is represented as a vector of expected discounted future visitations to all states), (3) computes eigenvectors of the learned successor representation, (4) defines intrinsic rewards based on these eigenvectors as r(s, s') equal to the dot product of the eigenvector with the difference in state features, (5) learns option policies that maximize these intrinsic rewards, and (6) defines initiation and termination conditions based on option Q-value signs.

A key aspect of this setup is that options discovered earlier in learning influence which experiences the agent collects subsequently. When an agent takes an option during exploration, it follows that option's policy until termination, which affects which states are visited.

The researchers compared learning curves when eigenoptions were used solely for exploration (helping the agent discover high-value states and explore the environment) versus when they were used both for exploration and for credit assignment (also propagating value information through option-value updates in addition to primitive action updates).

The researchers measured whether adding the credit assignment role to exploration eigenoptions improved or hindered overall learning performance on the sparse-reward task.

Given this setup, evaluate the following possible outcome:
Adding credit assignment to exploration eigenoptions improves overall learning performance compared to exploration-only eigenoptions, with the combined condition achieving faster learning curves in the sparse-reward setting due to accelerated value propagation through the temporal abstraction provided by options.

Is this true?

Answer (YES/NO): YES